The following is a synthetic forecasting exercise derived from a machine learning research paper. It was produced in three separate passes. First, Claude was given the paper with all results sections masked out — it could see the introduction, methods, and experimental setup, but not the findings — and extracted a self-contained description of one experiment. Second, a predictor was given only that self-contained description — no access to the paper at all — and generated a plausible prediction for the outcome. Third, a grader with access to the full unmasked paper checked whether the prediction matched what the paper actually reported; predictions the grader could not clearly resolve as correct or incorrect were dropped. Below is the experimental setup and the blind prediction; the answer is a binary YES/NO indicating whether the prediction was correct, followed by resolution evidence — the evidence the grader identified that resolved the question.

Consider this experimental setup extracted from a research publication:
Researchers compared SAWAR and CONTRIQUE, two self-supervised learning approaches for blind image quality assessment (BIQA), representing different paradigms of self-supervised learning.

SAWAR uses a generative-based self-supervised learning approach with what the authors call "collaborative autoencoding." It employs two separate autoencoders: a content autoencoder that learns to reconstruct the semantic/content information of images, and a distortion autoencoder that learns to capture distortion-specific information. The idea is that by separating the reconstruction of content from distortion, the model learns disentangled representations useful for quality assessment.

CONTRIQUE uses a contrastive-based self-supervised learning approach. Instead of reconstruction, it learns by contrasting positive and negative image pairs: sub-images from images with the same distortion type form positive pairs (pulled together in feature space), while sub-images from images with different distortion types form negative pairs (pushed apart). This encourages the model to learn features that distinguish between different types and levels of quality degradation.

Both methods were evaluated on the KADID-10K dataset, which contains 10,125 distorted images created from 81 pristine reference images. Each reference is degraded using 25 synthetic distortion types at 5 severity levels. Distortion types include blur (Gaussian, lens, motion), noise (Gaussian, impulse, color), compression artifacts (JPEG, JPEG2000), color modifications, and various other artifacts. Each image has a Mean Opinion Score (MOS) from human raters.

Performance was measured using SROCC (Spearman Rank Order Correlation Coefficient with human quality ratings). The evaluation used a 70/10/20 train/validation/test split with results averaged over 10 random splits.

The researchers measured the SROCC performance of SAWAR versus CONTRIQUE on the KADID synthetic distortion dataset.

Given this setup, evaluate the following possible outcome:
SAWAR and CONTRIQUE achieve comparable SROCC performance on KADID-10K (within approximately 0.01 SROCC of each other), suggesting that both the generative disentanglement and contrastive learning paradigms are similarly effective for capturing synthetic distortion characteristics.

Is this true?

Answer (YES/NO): YES